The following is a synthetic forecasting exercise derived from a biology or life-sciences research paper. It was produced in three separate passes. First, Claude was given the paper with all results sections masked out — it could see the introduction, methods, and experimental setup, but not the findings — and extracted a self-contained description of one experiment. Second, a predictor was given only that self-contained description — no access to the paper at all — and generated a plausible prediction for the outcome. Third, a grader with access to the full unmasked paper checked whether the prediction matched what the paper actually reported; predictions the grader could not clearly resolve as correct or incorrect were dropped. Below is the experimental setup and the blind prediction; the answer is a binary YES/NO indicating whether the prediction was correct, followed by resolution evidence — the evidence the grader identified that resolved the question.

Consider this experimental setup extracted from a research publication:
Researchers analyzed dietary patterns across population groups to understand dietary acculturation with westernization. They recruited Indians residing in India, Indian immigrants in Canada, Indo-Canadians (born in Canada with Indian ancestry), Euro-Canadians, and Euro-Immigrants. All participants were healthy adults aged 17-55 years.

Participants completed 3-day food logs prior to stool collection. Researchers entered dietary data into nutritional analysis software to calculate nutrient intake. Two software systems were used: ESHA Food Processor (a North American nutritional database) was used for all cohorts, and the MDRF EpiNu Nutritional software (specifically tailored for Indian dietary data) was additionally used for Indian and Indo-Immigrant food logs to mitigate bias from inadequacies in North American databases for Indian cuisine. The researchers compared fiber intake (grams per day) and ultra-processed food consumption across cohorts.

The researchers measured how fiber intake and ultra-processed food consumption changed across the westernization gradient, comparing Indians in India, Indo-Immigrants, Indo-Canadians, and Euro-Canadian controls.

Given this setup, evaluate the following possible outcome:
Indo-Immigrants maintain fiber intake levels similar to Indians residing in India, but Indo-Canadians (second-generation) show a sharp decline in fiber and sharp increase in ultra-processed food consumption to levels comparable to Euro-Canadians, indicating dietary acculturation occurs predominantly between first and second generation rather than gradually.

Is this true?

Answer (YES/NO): NO